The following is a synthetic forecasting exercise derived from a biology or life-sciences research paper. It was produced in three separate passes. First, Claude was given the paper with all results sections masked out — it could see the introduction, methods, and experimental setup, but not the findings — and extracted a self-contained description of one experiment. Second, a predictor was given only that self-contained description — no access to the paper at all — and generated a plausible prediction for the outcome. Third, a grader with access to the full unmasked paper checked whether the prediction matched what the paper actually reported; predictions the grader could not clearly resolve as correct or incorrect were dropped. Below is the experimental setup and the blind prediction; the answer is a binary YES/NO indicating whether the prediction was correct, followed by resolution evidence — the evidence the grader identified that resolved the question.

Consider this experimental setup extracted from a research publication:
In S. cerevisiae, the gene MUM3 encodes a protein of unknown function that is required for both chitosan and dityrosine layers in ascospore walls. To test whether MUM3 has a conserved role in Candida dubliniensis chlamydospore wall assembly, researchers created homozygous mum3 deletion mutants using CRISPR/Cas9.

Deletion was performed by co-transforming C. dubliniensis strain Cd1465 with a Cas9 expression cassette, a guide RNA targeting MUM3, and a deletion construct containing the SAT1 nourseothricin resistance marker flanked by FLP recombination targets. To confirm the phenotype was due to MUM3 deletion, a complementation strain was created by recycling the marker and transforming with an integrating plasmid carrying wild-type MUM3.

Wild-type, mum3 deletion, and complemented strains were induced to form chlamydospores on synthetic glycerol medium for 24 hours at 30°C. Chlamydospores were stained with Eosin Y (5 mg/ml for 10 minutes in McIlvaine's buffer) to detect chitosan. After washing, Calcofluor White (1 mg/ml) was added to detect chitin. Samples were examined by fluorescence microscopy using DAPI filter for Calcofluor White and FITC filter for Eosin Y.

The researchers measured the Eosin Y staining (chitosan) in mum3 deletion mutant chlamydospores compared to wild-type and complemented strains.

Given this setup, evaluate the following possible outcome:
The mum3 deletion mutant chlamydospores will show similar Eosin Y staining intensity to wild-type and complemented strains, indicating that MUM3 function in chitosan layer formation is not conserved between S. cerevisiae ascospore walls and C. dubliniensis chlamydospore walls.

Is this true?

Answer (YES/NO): NO